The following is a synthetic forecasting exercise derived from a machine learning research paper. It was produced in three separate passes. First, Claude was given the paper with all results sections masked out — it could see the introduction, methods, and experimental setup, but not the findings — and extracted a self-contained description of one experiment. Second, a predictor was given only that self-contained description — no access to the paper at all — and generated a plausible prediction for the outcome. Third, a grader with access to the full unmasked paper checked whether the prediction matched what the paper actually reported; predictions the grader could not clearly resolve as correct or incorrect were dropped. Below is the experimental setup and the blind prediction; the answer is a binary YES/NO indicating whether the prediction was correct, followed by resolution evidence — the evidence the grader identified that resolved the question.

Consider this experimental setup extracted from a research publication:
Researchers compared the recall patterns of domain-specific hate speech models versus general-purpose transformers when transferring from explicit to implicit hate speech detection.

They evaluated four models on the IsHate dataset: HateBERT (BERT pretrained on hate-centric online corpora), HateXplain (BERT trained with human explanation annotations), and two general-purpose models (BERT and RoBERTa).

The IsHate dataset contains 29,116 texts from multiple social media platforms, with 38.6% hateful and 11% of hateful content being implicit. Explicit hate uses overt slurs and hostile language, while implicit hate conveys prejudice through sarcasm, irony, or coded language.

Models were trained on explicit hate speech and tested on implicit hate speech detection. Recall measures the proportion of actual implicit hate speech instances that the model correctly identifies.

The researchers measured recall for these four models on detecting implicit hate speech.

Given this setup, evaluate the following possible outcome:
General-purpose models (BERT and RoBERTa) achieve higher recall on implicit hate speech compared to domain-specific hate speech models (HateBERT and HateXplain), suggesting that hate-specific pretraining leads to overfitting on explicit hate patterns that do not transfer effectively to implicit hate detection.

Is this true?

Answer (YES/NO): YES